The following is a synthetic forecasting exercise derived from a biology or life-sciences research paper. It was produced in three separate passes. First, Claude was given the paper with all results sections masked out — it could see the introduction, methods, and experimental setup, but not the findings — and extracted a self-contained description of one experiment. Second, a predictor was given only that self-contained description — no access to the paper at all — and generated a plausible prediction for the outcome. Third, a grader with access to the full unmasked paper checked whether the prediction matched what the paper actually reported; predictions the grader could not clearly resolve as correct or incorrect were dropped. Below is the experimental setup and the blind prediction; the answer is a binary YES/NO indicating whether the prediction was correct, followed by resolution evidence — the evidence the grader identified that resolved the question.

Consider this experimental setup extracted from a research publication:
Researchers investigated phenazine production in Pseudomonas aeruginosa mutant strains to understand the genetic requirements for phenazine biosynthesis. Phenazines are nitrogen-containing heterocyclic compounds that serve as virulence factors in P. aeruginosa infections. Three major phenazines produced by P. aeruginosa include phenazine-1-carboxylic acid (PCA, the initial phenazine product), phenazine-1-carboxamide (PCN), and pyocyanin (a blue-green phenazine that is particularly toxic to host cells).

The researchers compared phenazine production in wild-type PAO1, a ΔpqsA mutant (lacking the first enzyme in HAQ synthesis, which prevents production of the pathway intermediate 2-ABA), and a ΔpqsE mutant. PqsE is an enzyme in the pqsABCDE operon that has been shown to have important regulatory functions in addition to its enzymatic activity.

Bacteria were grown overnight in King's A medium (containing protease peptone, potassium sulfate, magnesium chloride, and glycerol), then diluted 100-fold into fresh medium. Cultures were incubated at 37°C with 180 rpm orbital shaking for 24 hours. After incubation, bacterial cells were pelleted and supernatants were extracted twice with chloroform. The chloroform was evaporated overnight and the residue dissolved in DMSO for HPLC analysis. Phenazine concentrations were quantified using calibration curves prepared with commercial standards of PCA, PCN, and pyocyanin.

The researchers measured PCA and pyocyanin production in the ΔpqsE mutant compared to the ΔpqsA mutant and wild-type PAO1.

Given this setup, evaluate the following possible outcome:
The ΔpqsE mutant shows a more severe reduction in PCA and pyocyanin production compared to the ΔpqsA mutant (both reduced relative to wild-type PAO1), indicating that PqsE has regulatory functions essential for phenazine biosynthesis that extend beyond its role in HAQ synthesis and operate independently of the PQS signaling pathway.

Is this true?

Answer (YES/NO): YES